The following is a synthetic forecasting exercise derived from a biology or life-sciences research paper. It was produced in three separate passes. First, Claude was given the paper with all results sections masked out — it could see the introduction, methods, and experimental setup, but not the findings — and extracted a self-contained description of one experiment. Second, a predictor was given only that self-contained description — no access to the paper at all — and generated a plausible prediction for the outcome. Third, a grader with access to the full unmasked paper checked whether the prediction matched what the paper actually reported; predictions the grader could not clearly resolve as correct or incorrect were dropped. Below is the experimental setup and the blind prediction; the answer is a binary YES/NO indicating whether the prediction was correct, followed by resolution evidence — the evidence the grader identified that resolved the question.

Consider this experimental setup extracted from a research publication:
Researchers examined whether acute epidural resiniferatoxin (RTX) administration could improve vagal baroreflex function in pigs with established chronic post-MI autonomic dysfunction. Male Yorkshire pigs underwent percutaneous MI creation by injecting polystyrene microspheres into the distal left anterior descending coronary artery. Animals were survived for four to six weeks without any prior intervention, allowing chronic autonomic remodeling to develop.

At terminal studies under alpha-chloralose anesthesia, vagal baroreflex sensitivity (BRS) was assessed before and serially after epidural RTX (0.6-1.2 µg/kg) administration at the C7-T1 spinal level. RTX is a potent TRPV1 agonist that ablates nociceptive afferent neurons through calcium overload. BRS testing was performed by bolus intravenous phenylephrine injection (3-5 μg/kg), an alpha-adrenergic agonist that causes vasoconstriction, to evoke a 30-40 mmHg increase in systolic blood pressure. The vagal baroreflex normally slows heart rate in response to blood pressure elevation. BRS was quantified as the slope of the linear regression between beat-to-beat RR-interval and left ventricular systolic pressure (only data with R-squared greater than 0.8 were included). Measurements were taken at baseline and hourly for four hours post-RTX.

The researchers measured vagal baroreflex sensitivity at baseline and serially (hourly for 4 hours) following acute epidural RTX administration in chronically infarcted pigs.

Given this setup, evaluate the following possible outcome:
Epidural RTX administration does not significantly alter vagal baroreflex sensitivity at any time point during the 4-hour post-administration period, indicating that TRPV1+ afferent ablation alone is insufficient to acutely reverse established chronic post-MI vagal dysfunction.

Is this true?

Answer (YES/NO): NO